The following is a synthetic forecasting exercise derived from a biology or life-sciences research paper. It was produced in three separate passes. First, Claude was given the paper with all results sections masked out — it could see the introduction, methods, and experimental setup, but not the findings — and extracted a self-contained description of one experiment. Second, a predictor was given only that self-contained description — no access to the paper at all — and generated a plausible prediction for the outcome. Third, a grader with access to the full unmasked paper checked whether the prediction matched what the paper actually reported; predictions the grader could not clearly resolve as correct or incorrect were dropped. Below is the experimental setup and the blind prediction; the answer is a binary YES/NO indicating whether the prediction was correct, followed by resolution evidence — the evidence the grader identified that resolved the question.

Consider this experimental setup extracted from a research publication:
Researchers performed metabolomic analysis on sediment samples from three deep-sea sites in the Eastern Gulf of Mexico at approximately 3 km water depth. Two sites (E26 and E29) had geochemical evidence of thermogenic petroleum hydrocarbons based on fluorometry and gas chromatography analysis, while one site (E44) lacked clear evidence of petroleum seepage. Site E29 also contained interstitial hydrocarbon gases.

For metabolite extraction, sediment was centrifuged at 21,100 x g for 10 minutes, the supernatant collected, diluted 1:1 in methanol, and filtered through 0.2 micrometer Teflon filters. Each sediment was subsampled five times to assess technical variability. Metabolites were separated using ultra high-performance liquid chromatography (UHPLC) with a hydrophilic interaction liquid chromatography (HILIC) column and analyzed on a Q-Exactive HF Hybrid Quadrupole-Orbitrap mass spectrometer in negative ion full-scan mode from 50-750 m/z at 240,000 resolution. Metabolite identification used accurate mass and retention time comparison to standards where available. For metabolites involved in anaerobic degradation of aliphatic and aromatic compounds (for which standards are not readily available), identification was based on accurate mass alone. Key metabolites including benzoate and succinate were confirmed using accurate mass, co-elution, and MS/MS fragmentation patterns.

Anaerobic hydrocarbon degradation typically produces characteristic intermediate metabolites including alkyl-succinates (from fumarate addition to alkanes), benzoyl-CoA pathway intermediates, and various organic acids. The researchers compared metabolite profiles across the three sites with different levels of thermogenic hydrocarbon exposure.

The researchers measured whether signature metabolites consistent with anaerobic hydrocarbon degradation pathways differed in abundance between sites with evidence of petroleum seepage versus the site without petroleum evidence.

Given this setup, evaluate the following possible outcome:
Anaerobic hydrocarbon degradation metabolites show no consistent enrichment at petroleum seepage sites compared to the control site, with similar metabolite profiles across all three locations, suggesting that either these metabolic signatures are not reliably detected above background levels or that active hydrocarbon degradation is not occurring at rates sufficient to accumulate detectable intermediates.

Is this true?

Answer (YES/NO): NO